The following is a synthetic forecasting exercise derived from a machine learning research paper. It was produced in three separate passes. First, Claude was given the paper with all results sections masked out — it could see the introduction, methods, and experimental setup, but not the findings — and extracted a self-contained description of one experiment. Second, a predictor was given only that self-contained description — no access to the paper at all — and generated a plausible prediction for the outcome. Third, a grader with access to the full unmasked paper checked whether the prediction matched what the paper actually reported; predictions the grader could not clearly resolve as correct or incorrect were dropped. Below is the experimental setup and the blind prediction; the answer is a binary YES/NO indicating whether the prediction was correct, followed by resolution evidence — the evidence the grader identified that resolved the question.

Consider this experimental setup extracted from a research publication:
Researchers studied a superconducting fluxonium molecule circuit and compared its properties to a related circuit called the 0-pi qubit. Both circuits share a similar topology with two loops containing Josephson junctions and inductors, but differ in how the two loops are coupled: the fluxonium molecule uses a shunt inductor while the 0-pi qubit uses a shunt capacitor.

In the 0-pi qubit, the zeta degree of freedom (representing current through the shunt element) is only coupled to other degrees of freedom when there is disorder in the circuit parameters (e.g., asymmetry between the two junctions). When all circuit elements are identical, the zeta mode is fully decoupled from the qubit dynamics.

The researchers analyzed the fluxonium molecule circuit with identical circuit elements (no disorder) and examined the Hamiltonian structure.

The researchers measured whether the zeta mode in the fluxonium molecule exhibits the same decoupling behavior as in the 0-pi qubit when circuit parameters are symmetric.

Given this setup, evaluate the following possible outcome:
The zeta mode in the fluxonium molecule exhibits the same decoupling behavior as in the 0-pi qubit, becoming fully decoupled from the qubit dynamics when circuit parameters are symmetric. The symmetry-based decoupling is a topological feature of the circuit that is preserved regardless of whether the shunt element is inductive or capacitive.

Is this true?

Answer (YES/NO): NO